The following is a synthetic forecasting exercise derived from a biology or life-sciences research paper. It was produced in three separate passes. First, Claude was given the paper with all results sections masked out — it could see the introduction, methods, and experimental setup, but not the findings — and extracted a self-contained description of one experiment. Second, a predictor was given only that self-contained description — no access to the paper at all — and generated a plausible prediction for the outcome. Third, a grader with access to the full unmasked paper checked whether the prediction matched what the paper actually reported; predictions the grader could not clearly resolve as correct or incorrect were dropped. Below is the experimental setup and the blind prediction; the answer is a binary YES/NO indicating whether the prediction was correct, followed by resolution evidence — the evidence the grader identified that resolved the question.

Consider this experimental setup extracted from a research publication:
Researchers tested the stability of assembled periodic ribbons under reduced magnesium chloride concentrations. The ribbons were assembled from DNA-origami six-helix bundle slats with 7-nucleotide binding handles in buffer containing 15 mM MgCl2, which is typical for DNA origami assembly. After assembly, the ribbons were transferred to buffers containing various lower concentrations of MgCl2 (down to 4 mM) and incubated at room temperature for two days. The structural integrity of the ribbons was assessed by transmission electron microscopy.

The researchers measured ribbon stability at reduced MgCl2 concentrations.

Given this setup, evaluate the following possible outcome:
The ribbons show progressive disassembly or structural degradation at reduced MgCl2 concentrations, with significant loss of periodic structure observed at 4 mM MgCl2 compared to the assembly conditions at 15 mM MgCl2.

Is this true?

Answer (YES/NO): NO